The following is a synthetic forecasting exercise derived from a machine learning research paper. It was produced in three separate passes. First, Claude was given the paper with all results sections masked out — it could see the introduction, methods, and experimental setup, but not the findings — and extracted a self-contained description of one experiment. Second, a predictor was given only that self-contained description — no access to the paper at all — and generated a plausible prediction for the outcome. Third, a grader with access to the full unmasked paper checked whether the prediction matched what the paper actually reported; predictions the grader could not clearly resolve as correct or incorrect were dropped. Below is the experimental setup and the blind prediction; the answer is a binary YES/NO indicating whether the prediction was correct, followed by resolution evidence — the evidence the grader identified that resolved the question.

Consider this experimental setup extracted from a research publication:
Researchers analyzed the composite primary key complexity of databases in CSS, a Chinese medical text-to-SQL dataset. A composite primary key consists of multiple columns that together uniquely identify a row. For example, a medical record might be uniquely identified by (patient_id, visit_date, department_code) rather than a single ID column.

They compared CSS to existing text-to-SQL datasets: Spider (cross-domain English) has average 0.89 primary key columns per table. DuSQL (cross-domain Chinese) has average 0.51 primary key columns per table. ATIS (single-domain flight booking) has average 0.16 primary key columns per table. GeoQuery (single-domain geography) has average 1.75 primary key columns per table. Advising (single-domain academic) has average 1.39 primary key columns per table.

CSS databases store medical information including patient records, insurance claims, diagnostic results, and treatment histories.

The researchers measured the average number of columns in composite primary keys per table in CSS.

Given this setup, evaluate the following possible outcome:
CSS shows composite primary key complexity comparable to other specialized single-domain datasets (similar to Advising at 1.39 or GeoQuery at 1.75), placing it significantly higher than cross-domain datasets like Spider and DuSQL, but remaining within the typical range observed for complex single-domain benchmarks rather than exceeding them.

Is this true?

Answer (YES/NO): YES